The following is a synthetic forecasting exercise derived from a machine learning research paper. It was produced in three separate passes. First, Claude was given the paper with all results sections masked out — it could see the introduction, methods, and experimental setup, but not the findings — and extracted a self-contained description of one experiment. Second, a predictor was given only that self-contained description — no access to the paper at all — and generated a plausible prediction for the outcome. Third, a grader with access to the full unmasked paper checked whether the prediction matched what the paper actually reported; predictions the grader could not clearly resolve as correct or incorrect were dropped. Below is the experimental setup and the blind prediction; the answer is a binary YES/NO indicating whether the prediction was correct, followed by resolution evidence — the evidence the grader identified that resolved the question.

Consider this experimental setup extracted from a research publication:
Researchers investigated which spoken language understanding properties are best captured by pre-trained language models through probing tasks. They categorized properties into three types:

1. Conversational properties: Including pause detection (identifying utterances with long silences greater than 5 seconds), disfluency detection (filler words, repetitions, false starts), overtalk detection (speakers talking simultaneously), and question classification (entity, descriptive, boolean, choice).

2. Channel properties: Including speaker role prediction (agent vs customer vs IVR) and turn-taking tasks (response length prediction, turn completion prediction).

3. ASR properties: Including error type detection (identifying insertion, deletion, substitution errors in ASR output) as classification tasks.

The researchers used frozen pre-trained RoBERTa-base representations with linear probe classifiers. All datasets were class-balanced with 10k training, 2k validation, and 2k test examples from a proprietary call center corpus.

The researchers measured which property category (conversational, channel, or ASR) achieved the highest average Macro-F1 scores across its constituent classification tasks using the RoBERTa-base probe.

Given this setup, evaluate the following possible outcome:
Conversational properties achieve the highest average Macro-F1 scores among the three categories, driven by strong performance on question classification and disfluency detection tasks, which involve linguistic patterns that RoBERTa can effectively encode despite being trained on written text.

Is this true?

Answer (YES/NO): NO